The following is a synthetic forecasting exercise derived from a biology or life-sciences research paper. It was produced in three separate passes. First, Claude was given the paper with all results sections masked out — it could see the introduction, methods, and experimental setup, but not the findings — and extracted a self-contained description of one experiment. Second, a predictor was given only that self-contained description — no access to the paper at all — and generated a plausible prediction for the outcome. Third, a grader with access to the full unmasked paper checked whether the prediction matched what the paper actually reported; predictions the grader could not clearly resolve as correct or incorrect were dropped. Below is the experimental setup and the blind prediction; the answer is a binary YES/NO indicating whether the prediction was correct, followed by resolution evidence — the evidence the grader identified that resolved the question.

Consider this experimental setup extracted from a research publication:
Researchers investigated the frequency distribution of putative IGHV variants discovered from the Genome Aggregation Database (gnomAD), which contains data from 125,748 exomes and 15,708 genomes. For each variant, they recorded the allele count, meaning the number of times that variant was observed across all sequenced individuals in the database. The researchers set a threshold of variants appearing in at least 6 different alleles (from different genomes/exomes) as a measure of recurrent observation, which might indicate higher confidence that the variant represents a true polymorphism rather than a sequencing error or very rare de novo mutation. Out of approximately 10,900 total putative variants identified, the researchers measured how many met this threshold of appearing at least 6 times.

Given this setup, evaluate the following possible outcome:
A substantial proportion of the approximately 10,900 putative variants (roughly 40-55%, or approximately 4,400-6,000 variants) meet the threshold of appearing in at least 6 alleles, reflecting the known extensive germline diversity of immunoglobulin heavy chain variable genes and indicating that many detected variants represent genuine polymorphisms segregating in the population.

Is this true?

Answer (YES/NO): NO